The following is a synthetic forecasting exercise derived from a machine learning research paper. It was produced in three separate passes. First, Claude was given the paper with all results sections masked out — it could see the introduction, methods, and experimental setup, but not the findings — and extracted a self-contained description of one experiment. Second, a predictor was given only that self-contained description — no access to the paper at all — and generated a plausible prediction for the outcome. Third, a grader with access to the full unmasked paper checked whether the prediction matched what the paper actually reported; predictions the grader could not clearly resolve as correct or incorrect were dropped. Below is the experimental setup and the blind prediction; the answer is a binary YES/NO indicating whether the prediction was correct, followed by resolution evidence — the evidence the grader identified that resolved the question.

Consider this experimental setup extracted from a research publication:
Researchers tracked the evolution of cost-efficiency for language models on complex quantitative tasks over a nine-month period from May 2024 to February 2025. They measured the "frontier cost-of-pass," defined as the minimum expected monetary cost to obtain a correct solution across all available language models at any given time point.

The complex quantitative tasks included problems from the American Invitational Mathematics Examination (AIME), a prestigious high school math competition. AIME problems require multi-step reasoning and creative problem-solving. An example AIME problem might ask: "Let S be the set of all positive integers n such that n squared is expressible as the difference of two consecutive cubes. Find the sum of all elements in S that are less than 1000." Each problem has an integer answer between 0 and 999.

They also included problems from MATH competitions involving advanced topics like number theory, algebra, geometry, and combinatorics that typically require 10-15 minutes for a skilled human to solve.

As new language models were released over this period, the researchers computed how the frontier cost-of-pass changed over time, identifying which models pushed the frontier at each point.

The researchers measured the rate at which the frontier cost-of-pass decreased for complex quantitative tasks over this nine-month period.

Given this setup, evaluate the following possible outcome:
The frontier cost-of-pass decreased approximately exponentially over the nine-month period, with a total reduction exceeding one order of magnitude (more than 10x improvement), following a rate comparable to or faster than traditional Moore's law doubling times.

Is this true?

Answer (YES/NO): NO